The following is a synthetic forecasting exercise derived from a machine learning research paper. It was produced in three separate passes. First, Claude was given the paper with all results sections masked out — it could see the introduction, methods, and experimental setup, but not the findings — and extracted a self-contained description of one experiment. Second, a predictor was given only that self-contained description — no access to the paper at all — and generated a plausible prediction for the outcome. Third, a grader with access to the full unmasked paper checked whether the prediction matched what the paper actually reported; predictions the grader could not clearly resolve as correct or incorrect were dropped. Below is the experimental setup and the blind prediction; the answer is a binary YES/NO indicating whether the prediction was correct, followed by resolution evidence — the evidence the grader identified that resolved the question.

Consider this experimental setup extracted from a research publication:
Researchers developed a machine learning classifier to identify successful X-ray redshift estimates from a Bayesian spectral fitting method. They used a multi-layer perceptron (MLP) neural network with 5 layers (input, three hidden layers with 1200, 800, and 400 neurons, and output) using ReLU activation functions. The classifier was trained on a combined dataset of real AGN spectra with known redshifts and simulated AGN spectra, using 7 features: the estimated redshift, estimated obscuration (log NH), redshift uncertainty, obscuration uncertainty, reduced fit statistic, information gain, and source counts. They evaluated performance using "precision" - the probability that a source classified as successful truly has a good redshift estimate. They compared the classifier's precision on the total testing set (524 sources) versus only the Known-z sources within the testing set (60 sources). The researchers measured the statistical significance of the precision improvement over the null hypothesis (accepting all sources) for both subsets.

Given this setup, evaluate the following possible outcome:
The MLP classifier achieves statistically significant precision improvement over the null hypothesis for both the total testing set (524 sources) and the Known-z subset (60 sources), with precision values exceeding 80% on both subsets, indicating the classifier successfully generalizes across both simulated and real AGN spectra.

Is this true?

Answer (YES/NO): NO